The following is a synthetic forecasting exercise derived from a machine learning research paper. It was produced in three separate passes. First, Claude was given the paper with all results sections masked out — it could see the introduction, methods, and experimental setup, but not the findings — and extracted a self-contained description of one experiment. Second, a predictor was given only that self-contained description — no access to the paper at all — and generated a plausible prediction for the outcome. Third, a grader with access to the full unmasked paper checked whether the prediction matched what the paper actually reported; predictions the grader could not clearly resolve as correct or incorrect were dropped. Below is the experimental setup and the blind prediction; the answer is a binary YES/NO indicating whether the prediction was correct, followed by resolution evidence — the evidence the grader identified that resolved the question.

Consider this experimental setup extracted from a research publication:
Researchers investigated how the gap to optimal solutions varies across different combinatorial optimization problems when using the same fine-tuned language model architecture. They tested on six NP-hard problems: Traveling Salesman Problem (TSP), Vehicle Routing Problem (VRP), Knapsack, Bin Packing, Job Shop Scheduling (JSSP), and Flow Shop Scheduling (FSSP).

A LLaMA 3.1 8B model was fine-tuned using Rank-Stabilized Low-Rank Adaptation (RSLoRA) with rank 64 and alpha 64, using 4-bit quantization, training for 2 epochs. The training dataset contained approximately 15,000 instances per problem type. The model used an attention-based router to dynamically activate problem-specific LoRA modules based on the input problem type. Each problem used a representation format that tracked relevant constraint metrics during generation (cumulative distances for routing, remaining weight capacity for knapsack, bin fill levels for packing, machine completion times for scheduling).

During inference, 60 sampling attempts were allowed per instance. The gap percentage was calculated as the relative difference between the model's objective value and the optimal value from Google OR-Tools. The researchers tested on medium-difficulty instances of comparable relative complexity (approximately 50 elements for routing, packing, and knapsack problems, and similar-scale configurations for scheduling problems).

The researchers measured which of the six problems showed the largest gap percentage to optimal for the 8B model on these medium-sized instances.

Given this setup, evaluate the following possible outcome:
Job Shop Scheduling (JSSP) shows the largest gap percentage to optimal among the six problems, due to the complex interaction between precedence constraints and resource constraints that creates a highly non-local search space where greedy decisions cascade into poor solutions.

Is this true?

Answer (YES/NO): YES